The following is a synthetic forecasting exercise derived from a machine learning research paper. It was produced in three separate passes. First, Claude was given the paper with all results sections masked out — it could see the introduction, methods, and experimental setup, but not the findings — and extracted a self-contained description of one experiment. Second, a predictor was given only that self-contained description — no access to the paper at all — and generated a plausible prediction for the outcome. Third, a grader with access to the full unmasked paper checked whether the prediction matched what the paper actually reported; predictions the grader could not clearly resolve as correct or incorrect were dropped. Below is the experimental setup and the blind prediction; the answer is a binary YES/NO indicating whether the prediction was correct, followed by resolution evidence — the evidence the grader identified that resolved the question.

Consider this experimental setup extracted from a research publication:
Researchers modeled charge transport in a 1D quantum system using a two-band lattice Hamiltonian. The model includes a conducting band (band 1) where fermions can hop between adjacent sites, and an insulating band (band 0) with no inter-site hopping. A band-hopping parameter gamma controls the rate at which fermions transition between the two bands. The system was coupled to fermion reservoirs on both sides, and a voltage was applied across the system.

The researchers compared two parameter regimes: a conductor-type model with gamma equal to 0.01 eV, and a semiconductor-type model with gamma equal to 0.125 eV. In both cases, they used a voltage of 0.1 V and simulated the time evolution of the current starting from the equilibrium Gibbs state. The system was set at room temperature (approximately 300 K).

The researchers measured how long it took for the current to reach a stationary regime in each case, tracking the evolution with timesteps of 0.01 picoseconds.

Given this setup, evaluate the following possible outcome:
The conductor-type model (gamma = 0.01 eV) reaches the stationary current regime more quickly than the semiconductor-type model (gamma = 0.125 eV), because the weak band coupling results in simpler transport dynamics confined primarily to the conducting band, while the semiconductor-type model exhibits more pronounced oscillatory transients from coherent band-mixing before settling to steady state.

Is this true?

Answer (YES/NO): YES